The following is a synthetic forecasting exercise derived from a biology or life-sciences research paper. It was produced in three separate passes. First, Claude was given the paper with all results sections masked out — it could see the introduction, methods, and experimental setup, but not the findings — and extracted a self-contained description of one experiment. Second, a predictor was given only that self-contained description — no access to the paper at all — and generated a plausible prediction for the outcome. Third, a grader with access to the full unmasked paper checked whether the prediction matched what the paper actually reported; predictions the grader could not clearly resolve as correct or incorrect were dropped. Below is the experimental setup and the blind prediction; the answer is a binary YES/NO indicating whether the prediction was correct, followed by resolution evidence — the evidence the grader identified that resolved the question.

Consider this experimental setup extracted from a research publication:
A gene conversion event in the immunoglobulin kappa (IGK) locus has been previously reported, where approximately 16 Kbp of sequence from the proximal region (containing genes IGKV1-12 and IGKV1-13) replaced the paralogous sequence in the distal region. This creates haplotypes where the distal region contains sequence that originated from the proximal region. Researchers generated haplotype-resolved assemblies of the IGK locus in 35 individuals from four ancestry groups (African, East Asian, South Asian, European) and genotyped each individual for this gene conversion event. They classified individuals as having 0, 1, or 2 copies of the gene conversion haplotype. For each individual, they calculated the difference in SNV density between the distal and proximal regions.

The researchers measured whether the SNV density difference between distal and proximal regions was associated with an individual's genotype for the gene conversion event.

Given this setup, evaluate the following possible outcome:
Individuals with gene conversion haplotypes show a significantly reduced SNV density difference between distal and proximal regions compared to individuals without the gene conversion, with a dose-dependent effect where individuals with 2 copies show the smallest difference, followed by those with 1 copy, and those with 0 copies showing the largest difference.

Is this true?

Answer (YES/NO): NO